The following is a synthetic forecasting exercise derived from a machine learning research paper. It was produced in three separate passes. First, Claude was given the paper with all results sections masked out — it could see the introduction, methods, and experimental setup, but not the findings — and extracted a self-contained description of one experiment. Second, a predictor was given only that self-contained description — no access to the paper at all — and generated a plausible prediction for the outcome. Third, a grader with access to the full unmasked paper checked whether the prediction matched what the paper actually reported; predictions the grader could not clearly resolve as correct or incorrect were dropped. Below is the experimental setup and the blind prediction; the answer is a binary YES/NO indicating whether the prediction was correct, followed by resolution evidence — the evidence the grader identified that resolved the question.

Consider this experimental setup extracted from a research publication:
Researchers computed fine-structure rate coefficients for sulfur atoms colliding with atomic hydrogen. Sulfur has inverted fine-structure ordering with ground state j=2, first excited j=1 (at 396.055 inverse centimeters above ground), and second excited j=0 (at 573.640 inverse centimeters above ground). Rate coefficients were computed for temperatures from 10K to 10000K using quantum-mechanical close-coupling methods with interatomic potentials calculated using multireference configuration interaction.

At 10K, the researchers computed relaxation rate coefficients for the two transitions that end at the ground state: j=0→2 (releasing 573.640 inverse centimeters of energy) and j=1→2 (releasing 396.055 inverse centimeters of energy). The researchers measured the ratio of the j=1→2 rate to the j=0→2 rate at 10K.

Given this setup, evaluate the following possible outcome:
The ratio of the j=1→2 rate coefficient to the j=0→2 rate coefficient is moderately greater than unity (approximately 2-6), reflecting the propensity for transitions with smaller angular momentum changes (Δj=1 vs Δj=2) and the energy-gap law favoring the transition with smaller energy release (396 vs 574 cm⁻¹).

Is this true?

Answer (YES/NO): NO